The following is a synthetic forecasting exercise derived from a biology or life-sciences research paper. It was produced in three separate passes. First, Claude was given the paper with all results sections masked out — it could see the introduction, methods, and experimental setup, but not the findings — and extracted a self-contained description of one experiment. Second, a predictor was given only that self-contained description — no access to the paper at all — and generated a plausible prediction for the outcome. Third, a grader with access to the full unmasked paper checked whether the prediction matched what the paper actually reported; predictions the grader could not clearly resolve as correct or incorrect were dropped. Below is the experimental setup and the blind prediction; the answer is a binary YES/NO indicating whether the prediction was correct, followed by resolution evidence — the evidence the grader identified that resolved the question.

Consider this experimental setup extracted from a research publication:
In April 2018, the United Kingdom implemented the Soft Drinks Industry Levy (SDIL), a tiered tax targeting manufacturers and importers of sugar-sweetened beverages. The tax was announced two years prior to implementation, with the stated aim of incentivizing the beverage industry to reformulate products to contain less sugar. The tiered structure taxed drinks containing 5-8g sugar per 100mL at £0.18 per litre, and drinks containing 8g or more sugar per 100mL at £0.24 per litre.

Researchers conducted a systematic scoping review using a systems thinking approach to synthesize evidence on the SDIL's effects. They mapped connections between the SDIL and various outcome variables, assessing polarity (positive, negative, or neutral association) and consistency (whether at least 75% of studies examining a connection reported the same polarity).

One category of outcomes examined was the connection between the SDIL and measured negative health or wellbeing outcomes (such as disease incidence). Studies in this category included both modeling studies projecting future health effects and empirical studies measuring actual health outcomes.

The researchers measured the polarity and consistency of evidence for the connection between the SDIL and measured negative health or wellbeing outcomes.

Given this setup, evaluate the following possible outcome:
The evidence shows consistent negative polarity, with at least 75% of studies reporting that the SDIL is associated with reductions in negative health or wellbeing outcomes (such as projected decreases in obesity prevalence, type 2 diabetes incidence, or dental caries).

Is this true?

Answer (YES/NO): NO